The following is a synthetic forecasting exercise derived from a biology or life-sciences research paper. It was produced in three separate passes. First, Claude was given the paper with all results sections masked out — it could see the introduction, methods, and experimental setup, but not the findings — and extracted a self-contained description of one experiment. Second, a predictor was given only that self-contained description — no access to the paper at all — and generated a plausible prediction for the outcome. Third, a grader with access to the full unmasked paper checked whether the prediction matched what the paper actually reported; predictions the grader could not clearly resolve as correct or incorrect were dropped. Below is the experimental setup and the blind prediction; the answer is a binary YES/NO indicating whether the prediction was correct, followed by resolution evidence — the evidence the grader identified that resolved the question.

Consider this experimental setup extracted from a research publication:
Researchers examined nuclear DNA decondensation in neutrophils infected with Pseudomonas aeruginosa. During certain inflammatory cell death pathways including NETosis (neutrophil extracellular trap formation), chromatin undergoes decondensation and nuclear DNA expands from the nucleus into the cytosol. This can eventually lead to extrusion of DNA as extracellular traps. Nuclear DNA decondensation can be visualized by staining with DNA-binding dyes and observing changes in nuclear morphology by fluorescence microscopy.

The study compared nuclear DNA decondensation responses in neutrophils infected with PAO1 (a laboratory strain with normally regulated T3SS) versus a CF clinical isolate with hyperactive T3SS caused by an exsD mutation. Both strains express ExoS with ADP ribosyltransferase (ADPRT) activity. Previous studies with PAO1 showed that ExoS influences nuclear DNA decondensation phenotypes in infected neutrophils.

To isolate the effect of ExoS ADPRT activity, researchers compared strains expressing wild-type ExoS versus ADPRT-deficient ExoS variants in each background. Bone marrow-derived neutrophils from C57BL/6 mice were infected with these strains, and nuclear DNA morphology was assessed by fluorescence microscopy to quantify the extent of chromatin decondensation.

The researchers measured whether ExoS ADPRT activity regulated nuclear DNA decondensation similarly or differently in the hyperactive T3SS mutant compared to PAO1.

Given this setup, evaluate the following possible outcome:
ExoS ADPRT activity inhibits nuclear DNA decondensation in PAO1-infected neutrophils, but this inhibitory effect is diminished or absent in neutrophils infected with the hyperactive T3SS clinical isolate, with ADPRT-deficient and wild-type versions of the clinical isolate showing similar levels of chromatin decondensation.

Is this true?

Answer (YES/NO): NO